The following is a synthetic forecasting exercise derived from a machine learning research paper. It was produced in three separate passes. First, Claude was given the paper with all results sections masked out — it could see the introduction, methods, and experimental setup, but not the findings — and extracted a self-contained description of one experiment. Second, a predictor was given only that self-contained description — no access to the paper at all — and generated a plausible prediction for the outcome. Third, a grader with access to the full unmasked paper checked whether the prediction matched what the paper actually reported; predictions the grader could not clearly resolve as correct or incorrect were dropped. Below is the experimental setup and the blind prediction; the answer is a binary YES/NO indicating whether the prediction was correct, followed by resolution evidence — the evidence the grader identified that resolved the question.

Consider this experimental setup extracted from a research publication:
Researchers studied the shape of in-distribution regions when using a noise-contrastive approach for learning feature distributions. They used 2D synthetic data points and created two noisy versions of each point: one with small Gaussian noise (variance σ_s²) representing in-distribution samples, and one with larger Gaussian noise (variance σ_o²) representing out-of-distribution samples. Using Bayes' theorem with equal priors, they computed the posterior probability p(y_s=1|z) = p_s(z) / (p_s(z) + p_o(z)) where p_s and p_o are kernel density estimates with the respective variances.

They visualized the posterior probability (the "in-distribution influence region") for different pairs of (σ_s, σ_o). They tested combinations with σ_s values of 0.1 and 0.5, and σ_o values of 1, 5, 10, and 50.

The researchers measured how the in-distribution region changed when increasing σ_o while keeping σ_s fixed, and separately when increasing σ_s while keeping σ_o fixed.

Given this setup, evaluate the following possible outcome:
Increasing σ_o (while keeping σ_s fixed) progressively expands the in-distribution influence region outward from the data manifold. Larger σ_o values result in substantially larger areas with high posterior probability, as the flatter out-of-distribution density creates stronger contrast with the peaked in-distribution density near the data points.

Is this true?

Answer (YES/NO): YES